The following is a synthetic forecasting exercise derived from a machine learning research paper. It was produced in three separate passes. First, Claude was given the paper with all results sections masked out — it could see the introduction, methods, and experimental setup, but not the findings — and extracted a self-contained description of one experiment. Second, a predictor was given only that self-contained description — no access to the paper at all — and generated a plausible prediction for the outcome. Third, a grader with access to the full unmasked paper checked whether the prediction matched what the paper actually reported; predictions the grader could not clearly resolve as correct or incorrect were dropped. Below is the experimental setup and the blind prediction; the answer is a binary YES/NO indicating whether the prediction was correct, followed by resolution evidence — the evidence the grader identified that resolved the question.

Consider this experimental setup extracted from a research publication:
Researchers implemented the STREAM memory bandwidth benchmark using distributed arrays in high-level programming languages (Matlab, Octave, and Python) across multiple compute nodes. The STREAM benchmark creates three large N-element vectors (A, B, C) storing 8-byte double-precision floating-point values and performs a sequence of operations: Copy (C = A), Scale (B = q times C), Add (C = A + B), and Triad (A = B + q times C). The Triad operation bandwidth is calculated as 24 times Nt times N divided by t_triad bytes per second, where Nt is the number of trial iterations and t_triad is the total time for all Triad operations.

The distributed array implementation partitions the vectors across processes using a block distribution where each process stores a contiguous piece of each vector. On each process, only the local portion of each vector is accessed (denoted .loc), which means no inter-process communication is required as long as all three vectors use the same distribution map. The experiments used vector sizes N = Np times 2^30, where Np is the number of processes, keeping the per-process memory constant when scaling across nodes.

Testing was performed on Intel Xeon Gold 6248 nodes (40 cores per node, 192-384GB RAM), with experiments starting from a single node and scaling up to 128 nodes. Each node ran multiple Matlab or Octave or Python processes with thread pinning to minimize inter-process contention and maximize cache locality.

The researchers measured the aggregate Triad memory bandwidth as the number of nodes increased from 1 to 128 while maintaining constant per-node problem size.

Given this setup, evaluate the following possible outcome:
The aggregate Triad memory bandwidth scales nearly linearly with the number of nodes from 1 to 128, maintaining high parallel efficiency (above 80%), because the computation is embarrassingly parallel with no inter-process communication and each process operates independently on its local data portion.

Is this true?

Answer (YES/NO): YES